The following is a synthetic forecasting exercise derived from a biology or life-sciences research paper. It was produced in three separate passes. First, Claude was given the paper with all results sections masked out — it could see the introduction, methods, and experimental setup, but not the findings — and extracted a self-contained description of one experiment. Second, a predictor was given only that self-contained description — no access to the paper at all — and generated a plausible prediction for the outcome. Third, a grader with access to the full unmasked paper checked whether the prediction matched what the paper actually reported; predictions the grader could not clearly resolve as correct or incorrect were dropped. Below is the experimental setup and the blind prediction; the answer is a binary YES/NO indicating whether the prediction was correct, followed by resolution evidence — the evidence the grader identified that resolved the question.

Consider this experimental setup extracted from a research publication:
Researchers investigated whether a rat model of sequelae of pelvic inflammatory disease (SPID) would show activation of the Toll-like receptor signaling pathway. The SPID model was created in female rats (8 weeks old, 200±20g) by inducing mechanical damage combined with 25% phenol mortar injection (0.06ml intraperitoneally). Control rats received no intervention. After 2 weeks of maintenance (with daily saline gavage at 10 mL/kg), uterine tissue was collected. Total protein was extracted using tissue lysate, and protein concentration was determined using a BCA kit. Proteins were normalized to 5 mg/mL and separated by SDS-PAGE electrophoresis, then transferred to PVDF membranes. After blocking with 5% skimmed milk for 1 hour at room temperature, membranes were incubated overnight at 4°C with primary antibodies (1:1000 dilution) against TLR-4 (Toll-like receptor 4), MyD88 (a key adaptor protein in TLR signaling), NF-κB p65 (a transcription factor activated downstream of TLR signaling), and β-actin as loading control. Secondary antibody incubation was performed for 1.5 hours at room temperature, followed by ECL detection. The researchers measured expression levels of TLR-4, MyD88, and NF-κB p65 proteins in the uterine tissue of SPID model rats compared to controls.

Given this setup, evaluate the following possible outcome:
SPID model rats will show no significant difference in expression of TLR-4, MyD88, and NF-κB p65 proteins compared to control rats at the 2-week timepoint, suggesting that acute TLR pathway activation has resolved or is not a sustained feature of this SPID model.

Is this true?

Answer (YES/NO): NO